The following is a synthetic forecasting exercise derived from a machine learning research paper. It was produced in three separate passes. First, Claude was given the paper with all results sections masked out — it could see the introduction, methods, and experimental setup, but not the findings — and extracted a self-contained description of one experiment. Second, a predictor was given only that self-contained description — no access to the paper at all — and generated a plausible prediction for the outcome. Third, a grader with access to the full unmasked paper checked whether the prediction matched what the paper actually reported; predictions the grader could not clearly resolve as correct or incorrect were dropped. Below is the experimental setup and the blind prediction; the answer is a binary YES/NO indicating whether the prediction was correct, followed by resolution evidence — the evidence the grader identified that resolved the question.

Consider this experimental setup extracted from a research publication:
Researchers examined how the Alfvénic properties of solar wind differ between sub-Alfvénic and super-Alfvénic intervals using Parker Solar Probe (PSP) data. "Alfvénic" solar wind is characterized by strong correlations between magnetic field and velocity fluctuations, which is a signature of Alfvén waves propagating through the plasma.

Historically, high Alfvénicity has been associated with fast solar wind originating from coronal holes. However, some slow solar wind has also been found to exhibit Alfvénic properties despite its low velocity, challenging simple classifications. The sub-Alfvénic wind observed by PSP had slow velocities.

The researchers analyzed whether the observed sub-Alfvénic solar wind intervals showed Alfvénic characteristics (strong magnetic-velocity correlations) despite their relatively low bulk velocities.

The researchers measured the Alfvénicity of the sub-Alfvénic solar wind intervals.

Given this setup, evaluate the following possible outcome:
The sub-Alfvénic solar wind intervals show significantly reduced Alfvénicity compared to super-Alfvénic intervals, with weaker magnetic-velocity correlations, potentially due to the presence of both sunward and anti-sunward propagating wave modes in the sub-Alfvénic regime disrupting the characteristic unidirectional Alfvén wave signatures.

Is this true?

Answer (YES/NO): NO